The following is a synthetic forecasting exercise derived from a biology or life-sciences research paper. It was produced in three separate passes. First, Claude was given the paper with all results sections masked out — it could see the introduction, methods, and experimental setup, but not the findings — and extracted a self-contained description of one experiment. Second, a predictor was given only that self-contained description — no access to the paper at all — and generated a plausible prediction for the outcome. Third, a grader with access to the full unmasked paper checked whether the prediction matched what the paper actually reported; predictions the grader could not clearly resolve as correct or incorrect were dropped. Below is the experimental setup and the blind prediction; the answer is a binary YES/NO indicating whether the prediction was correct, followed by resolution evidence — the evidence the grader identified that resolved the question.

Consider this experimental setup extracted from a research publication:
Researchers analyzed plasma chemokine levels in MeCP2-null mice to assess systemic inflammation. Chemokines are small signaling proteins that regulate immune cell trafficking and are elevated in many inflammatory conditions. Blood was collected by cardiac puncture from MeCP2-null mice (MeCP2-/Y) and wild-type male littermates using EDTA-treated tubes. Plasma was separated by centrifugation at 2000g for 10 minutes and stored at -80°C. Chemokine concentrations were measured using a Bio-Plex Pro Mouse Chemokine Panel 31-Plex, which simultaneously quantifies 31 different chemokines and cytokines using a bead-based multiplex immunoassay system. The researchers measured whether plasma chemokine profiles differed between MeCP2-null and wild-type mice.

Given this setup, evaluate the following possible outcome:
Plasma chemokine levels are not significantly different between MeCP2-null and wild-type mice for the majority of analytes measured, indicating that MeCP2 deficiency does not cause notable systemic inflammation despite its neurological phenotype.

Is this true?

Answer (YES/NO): NO